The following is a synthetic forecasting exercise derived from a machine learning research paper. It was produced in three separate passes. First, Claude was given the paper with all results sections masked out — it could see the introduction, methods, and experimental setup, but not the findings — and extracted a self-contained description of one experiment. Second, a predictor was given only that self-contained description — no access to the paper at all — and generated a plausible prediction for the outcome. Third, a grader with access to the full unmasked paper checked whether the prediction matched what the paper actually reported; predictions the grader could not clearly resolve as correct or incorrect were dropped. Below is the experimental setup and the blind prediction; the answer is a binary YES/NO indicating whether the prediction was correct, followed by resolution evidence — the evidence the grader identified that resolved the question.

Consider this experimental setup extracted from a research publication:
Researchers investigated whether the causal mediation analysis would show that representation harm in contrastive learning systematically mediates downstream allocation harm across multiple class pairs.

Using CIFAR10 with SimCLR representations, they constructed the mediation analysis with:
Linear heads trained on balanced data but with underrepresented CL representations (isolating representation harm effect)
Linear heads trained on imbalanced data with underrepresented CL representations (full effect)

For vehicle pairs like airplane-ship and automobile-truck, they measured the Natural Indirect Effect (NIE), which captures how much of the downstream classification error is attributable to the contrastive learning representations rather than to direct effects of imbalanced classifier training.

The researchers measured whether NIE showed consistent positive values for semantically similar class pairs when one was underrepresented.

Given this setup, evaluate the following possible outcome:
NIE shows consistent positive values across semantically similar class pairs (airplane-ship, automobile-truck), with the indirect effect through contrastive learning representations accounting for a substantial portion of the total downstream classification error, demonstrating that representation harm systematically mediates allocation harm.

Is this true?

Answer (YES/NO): NO